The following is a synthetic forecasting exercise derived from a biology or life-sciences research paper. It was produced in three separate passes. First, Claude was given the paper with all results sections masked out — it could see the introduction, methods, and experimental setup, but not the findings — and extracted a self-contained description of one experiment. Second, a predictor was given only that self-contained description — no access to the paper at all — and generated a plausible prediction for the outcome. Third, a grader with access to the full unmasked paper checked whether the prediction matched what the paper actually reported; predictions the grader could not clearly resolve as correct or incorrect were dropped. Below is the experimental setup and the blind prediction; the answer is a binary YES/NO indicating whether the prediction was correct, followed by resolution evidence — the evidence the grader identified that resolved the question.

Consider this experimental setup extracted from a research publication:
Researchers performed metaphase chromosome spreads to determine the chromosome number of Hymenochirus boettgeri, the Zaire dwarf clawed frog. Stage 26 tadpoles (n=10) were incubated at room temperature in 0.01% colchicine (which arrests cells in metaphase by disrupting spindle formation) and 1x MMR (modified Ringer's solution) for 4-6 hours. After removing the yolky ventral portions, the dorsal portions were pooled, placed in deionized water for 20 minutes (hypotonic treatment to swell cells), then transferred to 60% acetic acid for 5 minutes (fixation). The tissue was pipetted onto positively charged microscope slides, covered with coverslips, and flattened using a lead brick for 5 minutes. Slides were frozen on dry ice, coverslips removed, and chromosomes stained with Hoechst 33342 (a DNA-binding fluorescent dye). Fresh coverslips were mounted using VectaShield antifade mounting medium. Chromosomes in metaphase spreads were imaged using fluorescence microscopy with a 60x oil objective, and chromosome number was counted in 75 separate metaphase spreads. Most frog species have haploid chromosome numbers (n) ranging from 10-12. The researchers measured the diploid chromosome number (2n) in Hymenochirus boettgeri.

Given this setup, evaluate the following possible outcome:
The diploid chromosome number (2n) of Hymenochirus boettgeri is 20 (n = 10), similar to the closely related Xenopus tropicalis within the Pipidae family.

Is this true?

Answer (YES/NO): NO